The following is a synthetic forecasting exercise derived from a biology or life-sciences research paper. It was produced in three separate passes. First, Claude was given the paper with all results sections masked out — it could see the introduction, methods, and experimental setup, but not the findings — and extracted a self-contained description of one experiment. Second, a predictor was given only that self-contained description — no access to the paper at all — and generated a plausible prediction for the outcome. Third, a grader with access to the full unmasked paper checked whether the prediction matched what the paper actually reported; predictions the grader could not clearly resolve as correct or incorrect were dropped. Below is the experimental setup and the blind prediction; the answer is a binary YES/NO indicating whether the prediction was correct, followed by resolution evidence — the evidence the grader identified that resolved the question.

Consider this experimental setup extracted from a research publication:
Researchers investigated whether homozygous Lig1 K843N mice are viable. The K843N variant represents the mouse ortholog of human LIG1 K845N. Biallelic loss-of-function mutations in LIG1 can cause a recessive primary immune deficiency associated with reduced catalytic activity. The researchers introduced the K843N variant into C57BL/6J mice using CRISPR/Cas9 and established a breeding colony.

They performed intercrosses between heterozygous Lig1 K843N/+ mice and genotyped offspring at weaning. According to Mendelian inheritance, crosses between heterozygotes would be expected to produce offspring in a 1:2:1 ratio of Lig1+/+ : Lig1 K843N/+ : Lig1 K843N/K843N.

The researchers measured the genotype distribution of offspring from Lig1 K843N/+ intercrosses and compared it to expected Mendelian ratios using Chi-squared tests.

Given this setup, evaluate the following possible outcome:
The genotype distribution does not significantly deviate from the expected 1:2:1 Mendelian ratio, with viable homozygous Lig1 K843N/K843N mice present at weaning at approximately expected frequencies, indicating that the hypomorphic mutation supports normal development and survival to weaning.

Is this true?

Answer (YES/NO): YES